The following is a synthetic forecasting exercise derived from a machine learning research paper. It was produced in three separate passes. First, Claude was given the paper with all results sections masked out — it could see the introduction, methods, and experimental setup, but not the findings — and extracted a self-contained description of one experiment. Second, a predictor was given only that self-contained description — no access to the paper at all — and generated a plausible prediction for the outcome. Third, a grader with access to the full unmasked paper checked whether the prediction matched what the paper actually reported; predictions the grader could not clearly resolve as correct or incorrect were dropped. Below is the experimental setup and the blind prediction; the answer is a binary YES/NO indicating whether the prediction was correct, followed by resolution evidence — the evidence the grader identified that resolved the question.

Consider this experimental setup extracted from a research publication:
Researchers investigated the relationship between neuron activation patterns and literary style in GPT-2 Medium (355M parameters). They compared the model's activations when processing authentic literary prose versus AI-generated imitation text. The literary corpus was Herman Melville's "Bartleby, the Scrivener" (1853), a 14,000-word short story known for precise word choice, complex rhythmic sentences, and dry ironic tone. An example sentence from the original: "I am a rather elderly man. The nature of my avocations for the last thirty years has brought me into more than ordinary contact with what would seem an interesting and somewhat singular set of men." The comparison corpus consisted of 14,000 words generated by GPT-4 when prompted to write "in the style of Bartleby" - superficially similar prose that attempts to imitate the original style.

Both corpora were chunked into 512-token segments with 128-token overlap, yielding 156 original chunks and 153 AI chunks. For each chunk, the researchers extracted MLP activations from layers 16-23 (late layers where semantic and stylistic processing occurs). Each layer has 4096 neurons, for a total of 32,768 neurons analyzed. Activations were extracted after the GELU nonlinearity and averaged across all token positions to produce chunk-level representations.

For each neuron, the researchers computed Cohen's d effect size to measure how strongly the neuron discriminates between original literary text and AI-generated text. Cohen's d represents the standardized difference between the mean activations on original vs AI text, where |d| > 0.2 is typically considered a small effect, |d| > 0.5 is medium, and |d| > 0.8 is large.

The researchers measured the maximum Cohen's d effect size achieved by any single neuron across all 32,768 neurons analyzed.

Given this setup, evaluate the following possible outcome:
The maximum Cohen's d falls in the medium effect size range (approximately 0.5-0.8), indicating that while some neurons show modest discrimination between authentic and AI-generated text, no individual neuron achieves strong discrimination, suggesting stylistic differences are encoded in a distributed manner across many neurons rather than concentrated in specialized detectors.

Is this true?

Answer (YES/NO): NO